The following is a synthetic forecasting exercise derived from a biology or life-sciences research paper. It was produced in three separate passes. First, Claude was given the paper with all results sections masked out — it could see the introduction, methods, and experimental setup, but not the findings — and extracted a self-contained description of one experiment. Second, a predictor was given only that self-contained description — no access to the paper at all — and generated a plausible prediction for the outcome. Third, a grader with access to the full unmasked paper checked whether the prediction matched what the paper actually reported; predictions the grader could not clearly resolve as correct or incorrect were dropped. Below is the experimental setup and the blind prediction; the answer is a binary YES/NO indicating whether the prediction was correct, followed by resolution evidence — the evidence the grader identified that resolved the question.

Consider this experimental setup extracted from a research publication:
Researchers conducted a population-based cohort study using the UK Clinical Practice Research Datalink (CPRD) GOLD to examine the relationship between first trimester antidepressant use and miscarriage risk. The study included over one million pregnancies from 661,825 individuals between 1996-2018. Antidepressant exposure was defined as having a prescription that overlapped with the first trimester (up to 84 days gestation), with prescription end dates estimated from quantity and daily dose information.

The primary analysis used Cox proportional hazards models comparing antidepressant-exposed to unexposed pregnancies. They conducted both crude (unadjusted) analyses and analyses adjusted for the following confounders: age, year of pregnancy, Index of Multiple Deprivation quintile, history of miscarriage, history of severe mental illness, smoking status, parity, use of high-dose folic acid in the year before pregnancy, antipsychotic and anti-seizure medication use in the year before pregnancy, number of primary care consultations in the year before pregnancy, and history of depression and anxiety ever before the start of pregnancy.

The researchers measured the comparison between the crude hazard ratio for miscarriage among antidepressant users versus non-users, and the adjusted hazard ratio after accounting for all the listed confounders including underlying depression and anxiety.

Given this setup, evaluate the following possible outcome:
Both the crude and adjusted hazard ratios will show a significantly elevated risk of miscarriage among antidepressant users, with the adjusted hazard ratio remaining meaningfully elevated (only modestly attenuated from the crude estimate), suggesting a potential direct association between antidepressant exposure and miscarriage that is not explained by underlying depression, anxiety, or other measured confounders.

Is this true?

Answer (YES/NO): NO